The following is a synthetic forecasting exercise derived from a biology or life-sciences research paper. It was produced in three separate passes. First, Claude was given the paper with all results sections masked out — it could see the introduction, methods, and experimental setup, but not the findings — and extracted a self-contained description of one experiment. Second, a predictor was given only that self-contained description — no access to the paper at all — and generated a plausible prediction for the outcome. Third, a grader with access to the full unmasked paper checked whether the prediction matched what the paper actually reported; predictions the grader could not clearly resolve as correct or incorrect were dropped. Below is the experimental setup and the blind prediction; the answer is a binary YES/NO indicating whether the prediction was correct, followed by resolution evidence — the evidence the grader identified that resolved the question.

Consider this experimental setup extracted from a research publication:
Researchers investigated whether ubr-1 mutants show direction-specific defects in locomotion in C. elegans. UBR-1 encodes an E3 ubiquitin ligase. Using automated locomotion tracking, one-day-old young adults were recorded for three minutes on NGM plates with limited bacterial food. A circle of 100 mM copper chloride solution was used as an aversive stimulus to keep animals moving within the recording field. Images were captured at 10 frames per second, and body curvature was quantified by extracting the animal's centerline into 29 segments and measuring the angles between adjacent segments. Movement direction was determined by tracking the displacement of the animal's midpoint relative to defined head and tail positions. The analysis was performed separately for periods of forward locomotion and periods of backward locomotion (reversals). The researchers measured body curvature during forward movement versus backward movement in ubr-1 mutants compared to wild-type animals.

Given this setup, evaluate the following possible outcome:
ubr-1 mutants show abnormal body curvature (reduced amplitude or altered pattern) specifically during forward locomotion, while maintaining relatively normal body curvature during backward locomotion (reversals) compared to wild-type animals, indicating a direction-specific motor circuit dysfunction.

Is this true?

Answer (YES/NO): NO